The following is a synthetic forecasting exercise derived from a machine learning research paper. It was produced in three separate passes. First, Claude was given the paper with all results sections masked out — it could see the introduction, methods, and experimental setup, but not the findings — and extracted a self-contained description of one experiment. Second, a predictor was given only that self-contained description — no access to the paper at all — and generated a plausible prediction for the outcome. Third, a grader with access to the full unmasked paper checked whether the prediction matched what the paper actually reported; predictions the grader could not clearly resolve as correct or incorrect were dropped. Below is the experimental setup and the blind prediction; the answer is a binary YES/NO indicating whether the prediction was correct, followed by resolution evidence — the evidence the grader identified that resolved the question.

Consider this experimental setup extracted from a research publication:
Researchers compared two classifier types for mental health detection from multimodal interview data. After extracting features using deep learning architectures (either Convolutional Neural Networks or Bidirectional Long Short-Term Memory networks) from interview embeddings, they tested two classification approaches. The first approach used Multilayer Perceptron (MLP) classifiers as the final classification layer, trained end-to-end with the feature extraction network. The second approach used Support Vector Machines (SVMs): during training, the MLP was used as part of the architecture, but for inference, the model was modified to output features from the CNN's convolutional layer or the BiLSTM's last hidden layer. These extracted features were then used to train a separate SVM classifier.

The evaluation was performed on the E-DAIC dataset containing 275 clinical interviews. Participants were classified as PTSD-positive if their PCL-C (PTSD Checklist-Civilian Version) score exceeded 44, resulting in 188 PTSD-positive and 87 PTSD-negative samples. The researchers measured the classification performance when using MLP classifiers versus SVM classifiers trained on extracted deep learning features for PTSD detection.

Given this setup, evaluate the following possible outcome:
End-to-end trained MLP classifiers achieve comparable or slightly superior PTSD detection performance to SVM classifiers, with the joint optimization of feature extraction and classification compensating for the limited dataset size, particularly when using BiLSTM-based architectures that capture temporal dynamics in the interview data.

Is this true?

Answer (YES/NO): NO